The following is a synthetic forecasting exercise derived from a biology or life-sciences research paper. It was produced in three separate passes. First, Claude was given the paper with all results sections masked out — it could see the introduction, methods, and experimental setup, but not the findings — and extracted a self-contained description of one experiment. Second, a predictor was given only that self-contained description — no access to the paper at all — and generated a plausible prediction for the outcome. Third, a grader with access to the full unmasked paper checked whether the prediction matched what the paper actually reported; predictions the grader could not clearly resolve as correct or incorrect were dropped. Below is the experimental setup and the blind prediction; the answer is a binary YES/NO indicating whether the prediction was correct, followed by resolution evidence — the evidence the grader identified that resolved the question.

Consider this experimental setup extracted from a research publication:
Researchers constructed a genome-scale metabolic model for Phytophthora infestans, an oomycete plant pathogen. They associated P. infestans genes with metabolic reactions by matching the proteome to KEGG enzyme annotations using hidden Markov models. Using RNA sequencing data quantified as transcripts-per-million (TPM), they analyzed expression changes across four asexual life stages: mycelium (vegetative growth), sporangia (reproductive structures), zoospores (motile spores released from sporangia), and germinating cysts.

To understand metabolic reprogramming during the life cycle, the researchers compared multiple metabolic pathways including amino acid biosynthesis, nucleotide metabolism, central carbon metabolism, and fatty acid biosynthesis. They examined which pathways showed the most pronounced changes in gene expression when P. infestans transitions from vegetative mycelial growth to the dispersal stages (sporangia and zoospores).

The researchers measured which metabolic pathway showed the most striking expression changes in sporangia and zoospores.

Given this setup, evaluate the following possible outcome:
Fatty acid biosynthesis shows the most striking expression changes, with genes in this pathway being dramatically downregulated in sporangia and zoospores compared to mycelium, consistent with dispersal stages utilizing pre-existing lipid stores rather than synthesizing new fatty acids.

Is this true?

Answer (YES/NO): YES